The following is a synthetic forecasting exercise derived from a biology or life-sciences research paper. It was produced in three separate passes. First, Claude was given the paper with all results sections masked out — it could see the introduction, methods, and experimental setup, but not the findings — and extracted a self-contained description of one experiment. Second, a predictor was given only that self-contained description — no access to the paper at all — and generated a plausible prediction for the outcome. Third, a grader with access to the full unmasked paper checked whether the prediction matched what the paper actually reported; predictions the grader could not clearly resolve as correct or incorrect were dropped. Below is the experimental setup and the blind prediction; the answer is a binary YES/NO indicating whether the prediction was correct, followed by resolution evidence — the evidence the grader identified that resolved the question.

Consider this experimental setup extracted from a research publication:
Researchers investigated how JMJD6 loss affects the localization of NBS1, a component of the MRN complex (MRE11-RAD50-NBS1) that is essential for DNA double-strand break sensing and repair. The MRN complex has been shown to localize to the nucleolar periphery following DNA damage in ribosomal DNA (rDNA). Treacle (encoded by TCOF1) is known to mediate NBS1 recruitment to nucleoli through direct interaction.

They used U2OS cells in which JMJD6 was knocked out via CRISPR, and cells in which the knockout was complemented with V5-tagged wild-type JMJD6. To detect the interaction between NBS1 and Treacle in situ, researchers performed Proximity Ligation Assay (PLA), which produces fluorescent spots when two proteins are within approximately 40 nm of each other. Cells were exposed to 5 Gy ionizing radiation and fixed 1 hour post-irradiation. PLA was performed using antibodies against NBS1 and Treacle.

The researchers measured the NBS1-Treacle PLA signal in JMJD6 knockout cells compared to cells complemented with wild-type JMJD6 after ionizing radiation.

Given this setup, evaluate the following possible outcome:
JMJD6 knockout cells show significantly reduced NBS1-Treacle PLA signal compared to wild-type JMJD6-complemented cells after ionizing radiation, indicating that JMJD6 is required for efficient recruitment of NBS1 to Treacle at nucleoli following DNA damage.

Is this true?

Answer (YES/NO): NO